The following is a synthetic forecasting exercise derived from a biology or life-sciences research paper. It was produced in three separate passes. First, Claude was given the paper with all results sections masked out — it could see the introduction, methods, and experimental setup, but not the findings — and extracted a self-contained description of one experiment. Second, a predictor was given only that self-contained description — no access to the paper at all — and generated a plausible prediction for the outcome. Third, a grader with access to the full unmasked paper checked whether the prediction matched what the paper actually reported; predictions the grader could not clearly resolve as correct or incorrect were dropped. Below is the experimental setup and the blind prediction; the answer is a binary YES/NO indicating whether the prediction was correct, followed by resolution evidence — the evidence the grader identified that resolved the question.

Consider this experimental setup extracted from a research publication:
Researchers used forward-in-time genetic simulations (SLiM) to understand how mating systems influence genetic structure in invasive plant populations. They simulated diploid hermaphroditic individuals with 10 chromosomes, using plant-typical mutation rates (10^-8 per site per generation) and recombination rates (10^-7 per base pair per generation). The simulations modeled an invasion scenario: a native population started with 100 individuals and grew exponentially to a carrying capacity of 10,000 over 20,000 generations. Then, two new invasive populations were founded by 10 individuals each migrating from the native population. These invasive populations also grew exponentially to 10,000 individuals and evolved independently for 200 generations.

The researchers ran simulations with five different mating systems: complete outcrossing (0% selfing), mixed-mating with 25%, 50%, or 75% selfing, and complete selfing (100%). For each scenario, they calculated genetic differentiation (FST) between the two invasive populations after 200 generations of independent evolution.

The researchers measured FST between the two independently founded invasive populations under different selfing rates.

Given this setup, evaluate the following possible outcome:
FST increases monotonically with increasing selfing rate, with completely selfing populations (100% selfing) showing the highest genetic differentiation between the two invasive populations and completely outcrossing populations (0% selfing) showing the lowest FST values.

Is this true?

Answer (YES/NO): YES